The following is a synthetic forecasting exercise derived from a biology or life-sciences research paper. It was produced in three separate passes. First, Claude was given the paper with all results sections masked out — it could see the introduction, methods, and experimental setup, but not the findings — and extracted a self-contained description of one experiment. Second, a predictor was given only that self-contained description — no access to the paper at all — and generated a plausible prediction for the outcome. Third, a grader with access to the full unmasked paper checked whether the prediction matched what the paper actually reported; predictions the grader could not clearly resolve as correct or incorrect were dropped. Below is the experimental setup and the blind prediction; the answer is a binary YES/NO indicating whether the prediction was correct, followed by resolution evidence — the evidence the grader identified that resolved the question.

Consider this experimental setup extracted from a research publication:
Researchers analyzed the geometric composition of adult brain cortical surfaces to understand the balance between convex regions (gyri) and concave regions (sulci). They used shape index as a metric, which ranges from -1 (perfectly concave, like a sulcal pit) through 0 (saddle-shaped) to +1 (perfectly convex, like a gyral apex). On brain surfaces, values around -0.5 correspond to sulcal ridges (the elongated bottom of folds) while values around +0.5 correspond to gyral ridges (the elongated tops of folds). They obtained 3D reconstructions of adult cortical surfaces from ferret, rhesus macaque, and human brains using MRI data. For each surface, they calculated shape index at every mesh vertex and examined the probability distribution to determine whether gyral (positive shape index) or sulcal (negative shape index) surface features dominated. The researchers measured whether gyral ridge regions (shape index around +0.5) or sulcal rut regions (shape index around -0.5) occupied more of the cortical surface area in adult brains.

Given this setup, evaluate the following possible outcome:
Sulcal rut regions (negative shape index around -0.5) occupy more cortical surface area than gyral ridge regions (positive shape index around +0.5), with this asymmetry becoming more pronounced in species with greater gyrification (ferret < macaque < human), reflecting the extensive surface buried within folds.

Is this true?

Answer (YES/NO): NO